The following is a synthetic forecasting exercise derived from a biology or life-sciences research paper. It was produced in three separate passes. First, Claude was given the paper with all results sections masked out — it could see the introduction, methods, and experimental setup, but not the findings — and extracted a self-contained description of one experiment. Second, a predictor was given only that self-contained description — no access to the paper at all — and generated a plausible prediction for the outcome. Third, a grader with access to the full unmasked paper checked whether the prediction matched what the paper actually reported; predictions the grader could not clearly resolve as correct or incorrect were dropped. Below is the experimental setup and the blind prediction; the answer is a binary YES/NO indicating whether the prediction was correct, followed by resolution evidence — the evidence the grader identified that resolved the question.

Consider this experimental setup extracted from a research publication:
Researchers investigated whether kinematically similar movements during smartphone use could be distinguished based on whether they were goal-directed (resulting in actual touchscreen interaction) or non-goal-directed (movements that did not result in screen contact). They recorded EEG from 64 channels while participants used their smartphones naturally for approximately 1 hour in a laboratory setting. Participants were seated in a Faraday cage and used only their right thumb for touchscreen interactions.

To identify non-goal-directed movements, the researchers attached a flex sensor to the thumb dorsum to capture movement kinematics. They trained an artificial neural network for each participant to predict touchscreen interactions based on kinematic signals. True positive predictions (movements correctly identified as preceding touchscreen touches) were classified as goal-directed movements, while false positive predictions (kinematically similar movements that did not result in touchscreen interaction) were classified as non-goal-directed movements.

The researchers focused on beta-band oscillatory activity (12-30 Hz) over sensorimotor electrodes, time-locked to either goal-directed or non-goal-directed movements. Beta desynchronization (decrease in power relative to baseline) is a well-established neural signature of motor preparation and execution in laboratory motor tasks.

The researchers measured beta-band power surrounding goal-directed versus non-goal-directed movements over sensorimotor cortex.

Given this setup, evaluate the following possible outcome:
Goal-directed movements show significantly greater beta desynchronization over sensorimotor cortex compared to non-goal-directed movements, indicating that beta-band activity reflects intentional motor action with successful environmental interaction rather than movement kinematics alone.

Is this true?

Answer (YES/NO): YES